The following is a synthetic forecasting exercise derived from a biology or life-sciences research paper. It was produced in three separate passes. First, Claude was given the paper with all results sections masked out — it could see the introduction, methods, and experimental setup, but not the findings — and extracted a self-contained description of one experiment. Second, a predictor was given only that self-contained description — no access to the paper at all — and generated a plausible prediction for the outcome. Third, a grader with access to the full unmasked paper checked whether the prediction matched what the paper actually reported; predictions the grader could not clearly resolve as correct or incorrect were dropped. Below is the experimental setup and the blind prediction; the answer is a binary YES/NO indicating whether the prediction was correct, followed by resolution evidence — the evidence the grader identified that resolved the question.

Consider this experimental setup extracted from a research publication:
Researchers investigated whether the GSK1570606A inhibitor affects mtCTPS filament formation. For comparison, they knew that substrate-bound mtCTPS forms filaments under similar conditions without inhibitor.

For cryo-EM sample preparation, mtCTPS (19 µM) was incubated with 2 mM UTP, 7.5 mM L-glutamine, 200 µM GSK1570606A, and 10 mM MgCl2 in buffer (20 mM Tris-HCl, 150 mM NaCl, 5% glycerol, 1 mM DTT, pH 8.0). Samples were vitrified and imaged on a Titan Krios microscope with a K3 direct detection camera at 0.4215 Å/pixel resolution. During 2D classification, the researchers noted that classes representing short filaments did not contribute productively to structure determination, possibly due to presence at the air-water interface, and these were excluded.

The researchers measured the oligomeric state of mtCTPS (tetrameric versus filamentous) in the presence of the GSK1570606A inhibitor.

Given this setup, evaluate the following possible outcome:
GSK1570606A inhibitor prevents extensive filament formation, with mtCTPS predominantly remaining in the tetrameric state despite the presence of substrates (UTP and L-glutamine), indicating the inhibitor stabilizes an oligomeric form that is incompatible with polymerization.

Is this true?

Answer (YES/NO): YES